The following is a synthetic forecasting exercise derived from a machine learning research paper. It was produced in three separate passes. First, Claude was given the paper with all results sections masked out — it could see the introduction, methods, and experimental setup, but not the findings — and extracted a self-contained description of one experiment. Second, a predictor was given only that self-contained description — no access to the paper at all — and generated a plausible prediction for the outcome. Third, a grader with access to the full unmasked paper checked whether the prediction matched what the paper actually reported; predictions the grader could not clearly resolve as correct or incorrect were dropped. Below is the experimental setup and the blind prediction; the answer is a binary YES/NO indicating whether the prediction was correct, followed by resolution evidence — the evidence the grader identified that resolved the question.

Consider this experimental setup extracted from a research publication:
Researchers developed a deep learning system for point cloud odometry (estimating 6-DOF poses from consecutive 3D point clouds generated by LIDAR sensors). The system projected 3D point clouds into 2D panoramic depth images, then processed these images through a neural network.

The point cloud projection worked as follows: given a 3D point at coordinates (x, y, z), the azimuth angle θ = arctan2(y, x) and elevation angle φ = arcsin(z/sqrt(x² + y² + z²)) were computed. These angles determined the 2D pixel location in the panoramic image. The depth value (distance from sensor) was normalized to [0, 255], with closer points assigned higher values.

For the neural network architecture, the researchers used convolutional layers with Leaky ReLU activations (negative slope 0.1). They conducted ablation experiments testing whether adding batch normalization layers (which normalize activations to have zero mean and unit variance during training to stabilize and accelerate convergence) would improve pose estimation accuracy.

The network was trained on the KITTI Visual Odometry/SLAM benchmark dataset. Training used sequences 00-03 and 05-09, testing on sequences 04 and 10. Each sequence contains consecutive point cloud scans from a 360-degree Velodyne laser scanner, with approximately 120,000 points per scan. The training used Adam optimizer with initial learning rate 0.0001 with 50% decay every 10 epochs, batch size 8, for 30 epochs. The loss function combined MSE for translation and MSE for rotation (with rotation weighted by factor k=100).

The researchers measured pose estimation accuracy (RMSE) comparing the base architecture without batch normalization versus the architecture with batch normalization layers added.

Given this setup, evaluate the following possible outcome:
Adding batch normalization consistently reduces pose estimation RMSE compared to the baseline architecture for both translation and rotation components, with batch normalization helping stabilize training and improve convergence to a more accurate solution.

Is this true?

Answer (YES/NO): NO